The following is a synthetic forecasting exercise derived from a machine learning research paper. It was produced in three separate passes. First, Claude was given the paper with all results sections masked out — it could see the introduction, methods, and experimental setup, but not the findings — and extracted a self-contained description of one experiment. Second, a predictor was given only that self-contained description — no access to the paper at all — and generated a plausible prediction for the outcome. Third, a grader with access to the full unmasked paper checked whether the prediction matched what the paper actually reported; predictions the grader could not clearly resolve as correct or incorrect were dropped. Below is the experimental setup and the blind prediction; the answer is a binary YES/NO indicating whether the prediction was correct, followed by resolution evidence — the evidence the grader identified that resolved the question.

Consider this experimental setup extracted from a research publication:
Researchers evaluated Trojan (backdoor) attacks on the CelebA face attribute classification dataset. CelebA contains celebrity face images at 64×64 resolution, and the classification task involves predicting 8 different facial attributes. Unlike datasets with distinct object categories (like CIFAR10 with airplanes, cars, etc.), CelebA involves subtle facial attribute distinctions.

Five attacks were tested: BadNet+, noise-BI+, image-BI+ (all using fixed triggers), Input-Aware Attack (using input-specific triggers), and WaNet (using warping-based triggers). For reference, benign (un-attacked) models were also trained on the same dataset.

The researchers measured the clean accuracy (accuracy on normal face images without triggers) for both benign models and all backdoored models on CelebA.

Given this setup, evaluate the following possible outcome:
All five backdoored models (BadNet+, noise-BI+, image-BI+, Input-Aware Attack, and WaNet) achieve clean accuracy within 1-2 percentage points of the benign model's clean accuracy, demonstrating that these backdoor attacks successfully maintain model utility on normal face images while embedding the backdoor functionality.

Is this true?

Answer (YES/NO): YES